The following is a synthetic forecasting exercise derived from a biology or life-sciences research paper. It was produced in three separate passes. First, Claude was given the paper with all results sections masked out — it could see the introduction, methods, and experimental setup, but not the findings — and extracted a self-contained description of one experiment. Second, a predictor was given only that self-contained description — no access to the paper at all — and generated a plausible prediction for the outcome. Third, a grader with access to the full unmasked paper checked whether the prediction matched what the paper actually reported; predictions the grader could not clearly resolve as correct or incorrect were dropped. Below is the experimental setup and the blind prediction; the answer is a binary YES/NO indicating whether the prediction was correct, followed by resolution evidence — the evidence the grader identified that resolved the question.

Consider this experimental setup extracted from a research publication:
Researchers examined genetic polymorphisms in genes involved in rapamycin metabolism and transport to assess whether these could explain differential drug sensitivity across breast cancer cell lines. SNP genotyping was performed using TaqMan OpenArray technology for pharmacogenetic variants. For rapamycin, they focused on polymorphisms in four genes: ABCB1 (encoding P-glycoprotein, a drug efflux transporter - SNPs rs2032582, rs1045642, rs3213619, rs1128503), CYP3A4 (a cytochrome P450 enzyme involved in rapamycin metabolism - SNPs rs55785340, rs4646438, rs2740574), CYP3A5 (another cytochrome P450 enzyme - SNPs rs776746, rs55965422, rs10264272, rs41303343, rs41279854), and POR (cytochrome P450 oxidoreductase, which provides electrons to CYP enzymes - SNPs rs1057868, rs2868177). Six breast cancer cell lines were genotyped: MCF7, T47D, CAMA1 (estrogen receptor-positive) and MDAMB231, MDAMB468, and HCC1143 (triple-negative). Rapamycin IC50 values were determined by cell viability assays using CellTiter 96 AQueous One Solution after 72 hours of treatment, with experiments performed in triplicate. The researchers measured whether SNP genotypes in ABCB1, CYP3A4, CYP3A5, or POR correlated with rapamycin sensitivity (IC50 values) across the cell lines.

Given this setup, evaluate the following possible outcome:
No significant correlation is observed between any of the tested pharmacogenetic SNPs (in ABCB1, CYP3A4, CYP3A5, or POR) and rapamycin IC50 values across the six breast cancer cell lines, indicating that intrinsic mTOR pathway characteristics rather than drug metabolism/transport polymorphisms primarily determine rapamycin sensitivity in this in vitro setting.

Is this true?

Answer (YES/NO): NO